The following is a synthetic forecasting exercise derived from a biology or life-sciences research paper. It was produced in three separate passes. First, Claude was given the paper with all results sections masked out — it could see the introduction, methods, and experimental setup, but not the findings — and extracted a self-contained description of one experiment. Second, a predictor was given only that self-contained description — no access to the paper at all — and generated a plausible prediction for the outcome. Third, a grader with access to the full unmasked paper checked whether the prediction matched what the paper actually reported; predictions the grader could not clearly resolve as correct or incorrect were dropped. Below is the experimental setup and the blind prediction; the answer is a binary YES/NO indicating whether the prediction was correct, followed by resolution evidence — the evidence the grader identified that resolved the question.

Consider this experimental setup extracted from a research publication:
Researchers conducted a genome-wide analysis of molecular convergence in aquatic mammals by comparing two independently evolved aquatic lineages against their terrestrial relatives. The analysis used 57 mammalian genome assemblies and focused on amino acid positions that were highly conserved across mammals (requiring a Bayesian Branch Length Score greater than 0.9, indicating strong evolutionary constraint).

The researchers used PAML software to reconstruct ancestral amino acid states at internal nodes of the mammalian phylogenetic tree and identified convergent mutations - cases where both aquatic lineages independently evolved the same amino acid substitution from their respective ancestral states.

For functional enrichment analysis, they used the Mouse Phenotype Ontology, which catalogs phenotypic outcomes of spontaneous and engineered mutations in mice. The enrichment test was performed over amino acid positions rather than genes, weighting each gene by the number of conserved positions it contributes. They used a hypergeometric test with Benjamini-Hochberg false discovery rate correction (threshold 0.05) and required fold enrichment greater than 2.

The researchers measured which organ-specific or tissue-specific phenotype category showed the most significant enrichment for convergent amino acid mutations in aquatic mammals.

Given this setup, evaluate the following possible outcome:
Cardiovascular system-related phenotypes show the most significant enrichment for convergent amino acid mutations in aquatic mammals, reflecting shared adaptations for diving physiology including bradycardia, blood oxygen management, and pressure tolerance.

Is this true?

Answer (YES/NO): NO